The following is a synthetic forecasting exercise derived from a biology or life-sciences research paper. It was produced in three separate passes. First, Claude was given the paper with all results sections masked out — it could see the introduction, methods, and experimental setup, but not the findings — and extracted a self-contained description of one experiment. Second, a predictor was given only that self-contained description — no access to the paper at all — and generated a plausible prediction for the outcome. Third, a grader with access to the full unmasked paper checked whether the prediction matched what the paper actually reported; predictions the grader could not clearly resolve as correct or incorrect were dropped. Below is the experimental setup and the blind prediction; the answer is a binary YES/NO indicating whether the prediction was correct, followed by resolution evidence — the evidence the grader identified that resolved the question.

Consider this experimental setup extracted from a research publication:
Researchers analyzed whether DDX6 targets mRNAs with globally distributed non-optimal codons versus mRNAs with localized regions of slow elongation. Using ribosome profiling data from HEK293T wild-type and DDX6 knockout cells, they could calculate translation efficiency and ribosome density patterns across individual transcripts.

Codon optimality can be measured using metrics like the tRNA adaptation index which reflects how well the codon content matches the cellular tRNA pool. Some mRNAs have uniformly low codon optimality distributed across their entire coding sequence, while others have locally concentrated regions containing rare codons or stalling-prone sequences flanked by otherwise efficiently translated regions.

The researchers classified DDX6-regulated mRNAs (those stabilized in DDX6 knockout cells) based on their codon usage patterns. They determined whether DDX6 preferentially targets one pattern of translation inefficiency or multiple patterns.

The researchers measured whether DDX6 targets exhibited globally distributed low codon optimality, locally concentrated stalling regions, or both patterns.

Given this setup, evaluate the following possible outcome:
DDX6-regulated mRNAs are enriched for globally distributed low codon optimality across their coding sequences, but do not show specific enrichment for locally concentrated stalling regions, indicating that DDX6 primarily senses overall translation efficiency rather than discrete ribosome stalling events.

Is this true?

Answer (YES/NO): NO